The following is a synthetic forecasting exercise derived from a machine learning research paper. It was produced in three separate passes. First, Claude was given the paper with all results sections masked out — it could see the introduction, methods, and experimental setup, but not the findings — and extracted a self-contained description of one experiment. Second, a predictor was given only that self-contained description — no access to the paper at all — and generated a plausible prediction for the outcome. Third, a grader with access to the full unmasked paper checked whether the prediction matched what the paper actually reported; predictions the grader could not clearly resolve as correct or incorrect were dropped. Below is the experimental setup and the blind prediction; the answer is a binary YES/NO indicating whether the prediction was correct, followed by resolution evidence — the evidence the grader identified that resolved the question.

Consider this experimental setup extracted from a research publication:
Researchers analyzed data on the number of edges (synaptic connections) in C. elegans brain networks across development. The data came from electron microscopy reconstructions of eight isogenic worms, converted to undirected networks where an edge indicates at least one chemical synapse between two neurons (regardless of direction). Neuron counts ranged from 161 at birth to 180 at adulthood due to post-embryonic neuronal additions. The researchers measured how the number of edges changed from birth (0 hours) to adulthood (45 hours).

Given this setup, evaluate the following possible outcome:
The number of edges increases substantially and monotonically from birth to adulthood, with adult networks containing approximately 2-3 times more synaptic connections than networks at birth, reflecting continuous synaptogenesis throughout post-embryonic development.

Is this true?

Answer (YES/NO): YES